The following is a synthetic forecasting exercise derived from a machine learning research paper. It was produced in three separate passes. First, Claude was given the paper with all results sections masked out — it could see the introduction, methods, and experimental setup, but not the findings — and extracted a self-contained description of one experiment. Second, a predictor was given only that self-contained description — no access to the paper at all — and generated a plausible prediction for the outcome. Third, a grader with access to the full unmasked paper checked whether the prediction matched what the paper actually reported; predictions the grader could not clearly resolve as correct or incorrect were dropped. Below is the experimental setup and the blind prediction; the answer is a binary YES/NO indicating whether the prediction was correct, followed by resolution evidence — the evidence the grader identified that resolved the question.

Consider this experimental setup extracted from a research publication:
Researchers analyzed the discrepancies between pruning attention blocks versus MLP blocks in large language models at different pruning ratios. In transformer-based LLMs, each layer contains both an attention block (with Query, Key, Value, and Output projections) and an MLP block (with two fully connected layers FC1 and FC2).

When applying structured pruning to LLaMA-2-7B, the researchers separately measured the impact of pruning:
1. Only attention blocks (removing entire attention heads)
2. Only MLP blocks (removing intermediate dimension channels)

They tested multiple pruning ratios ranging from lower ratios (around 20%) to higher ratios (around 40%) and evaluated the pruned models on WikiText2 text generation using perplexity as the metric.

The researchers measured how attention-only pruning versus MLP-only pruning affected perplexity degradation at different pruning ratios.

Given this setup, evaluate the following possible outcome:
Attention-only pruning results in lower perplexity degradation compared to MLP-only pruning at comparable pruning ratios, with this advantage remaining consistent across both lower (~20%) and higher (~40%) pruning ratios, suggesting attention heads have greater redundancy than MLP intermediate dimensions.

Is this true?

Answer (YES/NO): NO